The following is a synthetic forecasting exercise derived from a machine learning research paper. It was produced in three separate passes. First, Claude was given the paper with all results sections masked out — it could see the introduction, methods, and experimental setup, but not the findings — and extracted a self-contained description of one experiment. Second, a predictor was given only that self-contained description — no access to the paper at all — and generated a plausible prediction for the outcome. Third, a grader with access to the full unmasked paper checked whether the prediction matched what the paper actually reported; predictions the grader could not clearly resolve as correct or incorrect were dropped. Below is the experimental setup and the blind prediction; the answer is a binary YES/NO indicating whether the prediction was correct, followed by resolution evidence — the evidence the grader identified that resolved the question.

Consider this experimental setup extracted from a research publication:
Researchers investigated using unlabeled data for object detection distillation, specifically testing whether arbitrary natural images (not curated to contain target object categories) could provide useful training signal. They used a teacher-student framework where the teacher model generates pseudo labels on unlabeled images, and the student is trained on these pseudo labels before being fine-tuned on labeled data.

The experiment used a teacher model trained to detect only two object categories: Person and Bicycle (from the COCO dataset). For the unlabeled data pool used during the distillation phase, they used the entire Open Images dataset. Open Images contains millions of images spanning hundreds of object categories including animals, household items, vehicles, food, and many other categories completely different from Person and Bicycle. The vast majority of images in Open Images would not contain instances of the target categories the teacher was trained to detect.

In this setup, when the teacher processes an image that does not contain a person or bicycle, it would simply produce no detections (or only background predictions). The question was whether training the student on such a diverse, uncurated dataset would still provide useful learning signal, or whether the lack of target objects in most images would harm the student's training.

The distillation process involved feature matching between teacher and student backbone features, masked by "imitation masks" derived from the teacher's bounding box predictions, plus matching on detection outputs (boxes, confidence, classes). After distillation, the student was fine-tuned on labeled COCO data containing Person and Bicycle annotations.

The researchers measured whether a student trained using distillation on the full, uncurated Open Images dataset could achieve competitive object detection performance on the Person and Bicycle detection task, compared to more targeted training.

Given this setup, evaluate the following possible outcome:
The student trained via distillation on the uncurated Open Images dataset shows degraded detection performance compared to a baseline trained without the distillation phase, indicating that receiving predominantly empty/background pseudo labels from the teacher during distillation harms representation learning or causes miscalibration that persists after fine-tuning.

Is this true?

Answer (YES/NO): NO